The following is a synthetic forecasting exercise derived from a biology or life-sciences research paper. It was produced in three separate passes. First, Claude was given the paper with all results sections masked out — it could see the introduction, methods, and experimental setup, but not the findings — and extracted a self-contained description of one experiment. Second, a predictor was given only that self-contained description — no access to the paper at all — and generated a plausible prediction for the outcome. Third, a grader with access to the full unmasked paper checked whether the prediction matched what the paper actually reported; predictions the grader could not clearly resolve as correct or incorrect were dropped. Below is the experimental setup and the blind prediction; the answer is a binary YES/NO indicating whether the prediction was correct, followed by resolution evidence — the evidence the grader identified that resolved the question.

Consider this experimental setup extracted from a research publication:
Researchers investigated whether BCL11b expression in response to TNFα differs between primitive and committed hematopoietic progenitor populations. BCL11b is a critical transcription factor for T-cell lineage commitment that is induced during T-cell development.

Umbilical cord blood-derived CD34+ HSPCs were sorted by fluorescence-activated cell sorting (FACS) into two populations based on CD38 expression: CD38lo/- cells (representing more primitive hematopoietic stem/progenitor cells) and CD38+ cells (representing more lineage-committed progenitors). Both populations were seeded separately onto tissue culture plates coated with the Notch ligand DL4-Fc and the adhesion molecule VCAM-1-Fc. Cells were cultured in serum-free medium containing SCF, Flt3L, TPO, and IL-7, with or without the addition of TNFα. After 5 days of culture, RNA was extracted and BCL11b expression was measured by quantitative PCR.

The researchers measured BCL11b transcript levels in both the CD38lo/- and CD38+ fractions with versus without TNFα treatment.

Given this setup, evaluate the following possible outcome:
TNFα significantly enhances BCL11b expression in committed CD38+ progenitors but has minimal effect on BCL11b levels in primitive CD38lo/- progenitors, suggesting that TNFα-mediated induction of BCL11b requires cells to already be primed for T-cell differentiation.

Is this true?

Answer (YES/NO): NO